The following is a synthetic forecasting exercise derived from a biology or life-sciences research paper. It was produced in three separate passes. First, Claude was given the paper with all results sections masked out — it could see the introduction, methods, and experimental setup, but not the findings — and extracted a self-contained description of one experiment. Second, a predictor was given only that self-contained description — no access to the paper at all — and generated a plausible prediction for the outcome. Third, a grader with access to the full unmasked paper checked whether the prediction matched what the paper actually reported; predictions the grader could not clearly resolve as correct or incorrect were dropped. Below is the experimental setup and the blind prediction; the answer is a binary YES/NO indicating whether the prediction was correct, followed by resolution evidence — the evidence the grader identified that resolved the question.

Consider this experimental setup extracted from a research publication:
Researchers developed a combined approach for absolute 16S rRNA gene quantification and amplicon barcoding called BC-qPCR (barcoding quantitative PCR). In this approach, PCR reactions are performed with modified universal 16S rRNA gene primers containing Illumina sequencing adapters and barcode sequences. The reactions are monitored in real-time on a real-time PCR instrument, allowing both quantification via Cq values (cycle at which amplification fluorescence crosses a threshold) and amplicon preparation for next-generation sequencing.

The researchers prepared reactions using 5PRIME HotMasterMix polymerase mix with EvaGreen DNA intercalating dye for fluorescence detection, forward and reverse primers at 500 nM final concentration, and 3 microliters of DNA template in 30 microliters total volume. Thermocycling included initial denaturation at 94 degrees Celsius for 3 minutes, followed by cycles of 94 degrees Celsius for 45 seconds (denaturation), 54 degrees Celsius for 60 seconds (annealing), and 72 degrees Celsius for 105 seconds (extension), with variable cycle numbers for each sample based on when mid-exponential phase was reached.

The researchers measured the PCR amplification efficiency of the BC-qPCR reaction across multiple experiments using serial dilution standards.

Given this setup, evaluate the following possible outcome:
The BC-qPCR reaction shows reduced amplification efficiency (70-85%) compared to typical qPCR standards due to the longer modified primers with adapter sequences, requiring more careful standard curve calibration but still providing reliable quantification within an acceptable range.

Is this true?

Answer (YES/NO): NO